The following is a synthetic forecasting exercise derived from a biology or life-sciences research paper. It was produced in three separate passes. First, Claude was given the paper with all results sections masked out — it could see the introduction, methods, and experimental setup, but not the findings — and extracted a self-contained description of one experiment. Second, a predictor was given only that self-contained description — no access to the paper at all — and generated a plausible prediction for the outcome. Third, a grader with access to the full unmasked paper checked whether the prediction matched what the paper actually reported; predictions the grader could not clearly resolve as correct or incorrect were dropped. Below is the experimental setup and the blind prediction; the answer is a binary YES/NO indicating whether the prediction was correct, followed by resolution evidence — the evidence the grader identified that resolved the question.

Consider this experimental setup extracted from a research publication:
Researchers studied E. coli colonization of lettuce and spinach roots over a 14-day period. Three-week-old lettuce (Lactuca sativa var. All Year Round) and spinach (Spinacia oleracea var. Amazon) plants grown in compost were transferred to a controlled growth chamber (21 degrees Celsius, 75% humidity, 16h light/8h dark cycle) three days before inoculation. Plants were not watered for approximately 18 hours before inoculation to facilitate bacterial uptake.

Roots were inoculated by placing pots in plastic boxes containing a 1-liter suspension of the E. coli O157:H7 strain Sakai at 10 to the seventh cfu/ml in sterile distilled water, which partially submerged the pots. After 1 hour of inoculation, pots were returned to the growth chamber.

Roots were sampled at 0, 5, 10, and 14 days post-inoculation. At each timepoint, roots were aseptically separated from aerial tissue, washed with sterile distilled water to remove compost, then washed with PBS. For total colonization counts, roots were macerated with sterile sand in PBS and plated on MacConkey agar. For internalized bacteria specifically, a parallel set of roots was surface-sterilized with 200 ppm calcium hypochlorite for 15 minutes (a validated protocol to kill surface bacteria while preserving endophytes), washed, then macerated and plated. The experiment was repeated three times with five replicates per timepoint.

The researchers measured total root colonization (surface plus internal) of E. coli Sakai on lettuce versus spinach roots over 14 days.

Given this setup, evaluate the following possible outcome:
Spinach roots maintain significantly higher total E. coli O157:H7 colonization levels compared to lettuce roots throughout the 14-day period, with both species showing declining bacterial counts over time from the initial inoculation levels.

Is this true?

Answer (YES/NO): NO